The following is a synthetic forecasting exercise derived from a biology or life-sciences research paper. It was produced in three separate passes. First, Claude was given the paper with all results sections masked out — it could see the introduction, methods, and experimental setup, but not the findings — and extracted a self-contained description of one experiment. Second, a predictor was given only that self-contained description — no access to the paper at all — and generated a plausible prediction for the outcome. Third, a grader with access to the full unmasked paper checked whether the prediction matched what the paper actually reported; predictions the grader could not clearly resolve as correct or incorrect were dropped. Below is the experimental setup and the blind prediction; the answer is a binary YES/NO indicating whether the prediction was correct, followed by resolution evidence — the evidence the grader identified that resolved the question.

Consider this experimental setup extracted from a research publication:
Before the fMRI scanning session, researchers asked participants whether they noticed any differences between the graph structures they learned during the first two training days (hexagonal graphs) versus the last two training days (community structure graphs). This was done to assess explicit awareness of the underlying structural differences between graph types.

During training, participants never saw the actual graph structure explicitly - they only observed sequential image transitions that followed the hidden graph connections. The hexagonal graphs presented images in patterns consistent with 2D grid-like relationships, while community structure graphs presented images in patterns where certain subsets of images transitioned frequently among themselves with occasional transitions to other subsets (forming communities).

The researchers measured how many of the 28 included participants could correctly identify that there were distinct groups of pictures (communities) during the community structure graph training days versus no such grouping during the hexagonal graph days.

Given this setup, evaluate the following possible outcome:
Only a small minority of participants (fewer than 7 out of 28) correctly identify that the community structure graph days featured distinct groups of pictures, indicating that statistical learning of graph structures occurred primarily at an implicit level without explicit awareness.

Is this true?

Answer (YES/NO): NO